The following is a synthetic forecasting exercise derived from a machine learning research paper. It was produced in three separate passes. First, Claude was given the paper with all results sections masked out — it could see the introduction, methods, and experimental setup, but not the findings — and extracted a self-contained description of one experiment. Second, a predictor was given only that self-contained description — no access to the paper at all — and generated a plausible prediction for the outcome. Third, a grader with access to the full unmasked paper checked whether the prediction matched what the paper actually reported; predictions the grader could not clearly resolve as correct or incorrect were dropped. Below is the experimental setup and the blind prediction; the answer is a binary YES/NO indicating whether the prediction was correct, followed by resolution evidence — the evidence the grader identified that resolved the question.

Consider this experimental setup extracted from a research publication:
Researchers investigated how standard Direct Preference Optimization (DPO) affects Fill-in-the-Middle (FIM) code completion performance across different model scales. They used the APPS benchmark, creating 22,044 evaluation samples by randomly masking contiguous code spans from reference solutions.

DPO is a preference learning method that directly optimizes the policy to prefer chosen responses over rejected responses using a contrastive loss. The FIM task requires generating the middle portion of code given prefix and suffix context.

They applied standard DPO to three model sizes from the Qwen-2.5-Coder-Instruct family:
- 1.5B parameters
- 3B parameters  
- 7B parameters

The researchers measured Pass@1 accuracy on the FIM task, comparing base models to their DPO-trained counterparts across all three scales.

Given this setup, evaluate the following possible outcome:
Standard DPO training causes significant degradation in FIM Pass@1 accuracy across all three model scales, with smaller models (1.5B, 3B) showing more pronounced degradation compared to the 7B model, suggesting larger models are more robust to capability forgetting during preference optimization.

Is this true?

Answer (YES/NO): NO